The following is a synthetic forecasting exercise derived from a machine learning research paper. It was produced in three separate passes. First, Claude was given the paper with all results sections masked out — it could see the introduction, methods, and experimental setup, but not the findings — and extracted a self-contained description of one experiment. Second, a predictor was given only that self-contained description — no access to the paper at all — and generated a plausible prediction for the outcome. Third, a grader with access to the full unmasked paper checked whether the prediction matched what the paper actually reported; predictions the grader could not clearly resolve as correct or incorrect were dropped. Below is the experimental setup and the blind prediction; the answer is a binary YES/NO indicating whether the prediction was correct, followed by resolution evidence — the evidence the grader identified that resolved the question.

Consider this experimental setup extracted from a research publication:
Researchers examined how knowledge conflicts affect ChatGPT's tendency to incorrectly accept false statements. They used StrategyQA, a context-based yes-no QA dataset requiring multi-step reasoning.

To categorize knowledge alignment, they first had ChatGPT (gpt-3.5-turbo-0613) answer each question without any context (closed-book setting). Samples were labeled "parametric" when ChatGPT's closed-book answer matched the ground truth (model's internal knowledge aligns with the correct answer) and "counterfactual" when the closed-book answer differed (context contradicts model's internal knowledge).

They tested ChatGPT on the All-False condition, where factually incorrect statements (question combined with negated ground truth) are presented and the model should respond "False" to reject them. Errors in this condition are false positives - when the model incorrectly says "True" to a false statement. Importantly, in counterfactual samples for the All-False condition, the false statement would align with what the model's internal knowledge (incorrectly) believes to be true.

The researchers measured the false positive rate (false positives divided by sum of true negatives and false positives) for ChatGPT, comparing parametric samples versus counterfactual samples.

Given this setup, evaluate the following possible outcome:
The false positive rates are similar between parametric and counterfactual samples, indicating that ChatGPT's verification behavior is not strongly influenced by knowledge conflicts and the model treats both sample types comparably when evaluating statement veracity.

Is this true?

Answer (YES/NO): NO